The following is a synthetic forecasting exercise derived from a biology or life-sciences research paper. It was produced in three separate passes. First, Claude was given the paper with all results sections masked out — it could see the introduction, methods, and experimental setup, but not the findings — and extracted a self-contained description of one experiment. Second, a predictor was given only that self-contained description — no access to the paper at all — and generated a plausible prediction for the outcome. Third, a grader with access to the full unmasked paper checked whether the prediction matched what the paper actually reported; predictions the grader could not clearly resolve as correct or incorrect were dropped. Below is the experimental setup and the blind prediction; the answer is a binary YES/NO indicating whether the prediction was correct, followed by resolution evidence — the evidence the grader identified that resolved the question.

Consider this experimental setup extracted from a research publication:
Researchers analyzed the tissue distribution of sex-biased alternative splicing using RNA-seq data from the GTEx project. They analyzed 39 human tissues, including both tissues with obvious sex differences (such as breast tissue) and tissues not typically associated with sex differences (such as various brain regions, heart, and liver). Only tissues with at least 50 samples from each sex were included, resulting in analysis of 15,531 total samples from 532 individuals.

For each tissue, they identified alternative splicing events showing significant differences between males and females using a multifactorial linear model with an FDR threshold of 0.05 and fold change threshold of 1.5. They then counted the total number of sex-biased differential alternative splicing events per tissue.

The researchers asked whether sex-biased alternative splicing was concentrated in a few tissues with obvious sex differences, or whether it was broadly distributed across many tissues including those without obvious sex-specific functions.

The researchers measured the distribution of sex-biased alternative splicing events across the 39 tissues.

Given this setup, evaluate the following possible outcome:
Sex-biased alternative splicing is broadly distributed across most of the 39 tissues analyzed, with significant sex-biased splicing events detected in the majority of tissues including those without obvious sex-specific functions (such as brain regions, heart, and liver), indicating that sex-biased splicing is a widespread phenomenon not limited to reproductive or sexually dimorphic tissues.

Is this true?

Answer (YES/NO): NO